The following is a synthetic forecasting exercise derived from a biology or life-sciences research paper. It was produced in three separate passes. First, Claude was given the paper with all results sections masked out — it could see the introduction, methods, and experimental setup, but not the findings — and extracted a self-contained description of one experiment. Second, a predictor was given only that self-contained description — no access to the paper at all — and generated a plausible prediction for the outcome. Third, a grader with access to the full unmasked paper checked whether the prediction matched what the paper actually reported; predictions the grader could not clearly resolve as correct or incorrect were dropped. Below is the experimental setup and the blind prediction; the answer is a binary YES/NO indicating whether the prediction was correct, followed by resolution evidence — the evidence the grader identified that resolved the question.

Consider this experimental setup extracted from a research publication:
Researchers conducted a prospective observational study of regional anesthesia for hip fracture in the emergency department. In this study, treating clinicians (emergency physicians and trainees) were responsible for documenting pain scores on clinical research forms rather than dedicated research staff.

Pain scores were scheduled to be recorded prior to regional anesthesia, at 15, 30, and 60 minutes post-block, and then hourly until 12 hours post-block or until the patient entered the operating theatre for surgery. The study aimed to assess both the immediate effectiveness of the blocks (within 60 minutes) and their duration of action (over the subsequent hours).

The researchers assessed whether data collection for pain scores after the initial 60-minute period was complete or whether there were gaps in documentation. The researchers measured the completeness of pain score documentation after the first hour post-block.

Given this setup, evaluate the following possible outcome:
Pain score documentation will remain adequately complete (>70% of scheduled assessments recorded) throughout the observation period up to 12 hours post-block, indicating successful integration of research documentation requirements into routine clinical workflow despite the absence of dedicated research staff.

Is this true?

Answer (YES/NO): NO